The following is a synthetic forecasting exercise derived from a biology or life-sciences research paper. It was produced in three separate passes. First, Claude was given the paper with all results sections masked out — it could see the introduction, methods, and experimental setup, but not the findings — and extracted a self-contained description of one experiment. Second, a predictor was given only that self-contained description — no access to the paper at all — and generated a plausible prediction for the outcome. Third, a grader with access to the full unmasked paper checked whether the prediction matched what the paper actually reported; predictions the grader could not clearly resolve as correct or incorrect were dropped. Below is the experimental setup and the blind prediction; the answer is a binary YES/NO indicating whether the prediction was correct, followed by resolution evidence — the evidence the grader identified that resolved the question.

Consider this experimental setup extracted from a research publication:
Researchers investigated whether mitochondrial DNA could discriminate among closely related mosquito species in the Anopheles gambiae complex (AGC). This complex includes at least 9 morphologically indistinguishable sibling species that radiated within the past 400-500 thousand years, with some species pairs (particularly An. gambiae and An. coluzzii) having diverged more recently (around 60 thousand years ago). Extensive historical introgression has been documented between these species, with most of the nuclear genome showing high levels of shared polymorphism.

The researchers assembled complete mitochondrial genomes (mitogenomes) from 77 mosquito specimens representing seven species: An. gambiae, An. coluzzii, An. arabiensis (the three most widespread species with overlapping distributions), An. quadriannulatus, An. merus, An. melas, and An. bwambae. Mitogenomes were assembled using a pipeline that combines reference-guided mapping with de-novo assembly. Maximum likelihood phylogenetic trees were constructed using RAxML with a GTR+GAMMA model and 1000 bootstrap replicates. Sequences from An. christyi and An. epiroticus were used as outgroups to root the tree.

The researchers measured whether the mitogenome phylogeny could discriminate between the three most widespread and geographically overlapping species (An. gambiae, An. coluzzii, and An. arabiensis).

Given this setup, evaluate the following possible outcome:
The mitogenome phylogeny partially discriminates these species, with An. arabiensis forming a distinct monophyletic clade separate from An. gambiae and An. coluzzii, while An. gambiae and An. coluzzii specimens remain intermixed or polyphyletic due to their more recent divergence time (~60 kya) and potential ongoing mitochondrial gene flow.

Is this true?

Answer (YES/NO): NO